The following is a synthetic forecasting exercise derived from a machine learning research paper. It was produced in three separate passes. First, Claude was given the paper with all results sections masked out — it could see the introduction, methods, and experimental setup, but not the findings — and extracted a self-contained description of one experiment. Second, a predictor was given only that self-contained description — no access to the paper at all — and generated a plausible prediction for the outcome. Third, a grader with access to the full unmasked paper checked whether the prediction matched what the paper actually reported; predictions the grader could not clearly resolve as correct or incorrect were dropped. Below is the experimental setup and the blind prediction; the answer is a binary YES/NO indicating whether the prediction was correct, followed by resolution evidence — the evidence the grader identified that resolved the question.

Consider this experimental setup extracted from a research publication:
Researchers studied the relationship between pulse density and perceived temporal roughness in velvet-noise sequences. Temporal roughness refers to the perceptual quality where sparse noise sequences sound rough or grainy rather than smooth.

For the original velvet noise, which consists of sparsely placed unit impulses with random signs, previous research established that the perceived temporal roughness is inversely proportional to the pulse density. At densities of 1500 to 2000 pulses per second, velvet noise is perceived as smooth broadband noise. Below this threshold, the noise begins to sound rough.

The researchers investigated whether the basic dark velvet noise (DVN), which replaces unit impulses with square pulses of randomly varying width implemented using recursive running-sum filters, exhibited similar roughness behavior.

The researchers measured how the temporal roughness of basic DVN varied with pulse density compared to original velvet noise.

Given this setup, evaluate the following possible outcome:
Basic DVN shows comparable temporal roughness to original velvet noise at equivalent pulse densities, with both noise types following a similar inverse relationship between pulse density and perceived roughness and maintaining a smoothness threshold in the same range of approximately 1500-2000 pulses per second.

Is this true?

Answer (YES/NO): NO